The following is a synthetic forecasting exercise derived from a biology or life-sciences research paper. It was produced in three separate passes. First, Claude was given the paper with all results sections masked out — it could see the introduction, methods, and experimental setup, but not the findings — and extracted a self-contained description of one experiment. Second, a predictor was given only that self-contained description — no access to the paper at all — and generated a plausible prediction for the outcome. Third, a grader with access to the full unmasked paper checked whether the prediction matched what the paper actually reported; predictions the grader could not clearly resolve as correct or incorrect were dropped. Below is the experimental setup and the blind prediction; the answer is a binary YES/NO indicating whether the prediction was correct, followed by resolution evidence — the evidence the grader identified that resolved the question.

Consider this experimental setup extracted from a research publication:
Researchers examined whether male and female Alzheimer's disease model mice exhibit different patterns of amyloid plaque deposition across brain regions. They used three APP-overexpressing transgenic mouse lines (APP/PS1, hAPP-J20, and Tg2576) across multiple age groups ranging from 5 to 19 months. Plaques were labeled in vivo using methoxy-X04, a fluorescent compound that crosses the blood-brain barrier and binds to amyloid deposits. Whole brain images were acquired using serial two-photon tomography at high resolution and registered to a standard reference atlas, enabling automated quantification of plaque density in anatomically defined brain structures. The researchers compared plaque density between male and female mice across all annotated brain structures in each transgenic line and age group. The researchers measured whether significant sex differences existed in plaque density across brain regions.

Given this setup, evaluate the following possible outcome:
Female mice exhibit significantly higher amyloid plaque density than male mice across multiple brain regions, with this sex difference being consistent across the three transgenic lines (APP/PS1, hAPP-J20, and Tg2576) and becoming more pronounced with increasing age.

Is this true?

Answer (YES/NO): NO